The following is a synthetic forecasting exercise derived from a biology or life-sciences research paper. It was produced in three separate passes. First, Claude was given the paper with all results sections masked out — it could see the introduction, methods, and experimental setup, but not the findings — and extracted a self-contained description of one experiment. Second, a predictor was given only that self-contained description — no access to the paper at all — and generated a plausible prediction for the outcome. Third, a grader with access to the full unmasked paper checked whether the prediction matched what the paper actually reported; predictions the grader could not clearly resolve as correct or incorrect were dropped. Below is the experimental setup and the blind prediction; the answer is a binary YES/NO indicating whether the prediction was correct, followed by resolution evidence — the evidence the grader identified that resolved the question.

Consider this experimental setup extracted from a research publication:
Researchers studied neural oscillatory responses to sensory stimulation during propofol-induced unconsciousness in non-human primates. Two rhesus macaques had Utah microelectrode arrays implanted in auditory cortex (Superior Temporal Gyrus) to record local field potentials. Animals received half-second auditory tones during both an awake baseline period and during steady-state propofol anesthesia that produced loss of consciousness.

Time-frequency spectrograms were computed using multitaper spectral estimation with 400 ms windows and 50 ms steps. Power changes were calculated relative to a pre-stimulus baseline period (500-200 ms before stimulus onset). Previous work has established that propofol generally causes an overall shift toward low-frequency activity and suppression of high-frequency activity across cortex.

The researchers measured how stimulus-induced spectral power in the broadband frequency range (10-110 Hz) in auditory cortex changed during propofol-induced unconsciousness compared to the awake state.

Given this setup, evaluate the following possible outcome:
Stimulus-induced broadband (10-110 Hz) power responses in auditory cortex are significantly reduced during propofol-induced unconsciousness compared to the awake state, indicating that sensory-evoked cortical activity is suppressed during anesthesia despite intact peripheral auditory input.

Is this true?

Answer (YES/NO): NO